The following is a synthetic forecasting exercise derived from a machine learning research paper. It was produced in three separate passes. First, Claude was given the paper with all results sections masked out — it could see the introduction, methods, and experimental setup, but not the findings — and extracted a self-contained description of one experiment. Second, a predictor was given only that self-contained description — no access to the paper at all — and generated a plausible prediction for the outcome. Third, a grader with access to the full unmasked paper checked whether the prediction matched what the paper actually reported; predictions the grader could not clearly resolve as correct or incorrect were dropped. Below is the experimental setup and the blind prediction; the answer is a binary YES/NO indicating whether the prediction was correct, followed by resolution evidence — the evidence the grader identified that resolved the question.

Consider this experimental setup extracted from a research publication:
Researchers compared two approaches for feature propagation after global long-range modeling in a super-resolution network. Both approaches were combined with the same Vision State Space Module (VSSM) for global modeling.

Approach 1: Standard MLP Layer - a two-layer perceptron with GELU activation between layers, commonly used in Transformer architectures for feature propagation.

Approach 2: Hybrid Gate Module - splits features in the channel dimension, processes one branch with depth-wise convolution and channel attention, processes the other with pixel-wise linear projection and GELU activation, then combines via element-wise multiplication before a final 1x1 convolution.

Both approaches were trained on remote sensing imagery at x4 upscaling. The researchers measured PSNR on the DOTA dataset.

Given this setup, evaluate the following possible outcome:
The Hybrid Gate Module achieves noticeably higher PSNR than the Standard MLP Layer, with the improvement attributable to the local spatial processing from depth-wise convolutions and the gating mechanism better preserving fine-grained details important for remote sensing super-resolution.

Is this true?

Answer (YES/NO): NO